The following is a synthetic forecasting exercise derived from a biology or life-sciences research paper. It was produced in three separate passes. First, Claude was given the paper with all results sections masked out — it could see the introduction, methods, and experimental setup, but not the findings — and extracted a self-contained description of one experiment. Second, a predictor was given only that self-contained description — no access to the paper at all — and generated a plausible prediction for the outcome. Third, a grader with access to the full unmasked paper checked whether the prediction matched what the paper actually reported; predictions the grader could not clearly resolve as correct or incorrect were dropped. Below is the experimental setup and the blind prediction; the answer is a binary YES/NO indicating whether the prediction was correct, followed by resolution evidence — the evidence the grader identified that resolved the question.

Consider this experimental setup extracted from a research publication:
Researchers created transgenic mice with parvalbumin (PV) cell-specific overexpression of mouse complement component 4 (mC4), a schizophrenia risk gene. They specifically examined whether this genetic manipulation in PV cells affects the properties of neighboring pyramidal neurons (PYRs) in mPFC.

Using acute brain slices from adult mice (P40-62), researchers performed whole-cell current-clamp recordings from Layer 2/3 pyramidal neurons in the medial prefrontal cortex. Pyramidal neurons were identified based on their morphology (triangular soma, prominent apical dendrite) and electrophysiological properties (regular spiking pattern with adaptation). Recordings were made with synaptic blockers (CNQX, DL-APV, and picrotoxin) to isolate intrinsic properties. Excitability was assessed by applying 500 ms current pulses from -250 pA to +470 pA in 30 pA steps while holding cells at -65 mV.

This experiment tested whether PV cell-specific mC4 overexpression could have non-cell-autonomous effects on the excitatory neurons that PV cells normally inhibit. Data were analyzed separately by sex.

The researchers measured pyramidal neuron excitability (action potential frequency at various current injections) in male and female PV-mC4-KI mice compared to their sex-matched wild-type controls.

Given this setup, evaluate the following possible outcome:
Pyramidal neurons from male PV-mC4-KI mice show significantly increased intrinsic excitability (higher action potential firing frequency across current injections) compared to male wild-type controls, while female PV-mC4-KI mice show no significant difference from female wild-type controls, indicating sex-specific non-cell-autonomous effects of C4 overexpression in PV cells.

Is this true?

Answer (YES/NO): NO